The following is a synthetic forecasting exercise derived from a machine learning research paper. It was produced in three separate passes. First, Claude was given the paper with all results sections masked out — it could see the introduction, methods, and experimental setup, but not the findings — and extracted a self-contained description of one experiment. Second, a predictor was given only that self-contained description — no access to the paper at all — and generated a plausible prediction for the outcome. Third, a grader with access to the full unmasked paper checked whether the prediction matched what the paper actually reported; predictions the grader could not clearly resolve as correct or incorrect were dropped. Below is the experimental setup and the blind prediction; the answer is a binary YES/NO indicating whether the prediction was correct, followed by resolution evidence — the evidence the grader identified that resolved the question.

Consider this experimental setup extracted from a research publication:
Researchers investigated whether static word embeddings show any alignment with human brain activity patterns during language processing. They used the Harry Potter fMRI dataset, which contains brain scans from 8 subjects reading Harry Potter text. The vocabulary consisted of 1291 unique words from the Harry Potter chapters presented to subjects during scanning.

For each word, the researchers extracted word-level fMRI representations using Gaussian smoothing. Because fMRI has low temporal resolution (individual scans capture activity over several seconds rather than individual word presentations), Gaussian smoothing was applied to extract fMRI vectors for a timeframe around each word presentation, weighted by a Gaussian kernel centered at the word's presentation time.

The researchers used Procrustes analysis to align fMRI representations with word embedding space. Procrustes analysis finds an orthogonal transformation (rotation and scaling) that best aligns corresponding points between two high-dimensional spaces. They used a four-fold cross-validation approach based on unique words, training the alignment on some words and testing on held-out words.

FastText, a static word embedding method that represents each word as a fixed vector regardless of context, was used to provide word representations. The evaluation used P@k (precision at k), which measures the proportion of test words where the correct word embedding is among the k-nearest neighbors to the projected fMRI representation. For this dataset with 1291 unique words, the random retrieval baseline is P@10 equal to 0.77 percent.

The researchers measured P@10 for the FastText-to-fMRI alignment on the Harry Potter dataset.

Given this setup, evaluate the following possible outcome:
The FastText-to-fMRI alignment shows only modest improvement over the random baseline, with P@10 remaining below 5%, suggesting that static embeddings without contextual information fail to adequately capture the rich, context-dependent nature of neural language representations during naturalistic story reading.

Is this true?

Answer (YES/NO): NO